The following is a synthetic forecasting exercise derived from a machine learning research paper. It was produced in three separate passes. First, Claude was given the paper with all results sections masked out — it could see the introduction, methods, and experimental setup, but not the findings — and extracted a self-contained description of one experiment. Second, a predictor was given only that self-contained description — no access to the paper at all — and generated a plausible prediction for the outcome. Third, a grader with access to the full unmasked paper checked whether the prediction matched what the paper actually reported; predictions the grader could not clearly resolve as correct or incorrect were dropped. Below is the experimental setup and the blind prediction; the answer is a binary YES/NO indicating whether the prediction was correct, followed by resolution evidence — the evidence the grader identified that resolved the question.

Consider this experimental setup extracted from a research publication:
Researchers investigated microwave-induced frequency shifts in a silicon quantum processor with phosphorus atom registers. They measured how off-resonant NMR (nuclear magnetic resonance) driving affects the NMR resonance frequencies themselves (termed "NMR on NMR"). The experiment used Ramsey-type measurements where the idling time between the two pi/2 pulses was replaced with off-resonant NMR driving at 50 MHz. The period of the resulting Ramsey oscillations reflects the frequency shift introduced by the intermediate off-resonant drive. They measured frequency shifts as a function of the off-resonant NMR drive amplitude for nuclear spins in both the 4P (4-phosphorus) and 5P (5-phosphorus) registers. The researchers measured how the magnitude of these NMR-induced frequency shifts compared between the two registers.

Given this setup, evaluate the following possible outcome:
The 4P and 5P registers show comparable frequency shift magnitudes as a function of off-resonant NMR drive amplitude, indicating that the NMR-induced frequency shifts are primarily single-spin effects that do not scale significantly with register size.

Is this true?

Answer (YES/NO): NO